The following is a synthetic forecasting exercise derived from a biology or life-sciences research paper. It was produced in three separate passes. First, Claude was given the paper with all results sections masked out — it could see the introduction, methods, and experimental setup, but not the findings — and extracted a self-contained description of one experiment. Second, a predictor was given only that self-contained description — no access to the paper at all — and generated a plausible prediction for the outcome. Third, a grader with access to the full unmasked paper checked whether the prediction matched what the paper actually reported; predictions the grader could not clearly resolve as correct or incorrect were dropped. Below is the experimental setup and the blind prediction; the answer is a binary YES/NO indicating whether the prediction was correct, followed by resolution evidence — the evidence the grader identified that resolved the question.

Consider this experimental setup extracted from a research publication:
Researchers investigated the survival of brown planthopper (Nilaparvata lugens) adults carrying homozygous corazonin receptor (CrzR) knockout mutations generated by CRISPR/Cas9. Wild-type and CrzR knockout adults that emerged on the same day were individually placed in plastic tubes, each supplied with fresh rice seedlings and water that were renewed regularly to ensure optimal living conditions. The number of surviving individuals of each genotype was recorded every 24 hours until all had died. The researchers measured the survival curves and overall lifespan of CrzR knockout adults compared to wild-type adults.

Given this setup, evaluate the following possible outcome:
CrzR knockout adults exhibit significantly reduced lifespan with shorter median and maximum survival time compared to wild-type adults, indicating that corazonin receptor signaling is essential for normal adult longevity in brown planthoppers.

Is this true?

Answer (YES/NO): NO